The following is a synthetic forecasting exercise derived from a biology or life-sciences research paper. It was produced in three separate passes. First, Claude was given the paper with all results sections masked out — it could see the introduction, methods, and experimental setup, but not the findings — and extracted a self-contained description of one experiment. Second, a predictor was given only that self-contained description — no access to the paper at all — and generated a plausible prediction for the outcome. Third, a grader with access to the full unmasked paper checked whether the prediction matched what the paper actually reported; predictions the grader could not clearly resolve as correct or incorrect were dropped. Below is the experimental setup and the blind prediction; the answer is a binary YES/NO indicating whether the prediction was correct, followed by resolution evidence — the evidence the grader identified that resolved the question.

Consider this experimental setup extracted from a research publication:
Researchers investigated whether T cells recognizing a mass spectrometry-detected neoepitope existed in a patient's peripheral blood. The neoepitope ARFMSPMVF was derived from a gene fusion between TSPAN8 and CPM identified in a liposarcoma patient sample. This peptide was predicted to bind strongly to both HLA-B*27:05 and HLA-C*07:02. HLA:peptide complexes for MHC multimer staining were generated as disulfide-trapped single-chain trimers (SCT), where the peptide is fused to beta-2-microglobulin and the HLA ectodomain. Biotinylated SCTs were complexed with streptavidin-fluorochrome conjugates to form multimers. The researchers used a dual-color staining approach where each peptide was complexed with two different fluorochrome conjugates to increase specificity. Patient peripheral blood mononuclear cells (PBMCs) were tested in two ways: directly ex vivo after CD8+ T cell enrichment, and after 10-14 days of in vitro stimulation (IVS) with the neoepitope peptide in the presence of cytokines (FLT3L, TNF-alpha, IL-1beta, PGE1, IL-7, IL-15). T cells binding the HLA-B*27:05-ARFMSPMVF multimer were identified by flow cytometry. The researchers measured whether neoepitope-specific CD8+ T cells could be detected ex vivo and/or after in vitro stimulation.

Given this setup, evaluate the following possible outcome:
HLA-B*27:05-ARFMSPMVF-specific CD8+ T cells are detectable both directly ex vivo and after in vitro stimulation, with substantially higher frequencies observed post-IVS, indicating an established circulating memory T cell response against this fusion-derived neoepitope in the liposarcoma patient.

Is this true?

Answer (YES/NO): NO